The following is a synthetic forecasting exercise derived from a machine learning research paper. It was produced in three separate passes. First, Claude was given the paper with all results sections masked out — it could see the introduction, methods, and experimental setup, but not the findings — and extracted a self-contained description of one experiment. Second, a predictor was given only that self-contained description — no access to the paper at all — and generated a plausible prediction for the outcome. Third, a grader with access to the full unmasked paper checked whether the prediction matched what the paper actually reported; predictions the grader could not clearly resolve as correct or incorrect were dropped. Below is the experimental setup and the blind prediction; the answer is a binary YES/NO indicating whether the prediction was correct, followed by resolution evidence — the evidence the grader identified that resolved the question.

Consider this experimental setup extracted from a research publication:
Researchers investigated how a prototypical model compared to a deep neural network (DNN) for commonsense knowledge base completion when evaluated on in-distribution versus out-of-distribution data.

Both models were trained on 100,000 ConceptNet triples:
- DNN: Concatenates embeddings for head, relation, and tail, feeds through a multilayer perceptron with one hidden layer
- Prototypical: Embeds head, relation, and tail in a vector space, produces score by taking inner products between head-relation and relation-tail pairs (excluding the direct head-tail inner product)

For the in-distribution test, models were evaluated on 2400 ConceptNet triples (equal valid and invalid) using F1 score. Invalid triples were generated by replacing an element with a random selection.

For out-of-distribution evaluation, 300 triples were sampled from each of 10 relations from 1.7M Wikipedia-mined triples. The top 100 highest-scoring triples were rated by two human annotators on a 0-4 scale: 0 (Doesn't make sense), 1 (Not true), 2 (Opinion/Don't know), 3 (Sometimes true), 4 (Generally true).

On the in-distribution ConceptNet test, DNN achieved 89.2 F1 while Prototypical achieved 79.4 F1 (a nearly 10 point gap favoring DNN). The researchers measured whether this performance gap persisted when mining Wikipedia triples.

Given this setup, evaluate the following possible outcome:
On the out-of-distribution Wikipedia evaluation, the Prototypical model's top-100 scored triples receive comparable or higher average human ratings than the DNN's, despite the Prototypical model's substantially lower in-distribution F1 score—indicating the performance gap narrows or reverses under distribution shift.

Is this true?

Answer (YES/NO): YES